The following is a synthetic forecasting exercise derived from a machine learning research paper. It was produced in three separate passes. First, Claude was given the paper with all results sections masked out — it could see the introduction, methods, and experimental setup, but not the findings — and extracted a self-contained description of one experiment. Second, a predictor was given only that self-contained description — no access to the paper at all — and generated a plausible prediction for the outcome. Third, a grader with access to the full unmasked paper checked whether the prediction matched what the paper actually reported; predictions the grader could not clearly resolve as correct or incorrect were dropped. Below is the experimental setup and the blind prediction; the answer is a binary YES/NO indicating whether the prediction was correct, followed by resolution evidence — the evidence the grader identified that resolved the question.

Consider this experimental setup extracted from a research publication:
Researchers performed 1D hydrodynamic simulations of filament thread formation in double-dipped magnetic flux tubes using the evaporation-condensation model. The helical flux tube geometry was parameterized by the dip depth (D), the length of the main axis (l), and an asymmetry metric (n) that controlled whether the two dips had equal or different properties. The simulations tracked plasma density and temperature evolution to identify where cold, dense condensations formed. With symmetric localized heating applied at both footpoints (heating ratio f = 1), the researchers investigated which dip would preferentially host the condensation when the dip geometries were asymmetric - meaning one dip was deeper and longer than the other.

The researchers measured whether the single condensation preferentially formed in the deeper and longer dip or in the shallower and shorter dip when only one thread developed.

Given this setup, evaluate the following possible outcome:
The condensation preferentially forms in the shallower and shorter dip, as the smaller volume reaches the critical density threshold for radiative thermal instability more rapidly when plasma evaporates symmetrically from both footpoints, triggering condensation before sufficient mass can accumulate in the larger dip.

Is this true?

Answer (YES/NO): NO